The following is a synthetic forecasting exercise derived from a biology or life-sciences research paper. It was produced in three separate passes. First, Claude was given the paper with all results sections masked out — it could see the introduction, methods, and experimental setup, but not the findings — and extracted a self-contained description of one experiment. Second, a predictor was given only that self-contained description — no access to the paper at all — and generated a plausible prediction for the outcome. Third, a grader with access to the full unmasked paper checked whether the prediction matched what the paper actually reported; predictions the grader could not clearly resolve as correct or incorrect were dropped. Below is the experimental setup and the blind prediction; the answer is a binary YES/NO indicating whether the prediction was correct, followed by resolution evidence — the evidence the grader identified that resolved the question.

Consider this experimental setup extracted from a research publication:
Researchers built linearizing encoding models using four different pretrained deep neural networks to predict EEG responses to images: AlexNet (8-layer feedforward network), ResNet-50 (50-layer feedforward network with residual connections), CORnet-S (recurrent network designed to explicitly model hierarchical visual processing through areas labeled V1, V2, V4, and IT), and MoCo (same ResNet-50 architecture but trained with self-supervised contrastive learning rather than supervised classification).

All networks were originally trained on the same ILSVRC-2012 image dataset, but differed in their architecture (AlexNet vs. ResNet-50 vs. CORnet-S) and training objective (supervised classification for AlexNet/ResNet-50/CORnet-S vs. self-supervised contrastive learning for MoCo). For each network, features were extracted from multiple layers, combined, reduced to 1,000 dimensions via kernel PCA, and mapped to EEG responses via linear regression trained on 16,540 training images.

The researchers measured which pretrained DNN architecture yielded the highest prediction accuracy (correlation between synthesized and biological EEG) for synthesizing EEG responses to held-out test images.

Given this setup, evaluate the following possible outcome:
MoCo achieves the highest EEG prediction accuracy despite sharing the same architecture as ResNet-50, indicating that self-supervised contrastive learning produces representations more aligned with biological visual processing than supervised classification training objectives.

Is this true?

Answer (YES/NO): NO